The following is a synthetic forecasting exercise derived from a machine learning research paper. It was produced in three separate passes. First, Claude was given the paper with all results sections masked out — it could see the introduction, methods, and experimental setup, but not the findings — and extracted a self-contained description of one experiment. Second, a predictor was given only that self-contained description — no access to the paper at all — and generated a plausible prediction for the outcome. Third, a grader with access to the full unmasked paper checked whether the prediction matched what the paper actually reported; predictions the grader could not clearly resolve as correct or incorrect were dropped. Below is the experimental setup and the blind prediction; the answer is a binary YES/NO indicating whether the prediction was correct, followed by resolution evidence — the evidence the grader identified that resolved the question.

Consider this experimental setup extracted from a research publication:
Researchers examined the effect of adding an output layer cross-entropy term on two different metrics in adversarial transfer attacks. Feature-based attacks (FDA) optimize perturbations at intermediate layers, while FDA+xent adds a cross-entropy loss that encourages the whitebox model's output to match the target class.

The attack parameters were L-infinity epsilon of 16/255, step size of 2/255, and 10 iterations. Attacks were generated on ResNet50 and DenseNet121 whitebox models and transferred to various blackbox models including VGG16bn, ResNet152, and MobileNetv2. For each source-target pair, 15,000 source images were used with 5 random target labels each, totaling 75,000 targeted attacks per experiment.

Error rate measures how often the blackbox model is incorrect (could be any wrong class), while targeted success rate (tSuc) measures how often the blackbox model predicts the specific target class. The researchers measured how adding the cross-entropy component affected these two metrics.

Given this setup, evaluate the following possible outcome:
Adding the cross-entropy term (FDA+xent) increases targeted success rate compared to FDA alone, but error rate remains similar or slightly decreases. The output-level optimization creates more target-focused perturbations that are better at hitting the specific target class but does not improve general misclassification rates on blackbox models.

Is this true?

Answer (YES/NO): YES